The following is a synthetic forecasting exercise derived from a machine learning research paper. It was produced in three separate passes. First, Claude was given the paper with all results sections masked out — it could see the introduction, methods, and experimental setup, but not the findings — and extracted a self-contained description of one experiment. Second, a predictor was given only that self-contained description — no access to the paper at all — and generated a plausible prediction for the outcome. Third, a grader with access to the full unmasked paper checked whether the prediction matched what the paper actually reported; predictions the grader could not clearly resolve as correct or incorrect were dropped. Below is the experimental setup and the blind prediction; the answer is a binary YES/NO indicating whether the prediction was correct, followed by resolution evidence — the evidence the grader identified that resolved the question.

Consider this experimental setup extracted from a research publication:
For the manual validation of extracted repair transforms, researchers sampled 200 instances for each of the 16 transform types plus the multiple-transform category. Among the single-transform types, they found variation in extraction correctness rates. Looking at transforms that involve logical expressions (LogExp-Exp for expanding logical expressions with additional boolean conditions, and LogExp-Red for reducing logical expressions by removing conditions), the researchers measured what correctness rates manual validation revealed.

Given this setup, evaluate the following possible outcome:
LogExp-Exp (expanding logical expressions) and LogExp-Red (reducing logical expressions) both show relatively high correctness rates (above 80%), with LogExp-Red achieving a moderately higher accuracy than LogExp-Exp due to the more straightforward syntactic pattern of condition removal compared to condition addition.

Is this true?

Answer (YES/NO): NO